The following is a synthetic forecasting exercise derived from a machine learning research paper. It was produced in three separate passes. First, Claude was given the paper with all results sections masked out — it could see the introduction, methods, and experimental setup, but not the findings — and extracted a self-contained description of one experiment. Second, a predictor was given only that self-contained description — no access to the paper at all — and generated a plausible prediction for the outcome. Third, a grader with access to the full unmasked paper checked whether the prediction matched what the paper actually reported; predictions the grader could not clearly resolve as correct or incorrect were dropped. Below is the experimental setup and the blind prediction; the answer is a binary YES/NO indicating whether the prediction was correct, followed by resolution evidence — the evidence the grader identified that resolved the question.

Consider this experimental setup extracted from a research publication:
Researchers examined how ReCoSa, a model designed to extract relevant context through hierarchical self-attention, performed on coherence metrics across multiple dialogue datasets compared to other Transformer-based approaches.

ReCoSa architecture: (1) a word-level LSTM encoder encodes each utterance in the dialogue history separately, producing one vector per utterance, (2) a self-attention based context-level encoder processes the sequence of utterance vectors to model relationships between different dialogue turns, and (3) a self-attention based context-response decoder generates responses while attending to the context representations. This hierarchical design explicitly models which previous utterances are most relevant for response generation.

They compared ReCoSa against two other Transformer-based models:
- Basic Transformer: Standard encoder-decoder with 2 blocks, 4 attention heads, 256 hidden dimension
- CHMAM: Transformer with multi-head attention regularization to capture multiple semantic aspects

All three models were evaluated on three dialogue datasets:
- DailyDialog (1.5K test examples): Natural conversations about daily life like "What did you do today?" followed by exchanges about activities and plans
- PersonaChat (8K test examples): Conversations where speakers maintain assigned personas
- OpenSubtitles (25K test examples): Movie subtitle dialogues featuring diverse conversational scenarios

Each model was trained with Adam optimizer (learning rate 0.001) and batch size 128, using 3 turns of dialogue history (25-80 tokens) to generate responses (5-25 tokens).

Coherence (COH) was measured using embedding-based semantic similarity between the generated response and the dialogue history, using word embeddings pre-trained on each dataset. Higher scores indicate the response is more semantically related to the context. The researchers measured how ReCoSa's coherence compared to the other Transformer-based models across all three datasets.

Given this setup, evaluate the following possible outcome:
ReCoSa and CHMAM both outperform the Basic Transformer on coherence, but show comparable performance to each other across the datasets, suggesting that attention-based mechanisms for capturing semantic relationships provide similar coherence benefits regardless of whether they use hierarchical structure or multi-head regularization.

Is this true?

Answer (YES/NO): NO